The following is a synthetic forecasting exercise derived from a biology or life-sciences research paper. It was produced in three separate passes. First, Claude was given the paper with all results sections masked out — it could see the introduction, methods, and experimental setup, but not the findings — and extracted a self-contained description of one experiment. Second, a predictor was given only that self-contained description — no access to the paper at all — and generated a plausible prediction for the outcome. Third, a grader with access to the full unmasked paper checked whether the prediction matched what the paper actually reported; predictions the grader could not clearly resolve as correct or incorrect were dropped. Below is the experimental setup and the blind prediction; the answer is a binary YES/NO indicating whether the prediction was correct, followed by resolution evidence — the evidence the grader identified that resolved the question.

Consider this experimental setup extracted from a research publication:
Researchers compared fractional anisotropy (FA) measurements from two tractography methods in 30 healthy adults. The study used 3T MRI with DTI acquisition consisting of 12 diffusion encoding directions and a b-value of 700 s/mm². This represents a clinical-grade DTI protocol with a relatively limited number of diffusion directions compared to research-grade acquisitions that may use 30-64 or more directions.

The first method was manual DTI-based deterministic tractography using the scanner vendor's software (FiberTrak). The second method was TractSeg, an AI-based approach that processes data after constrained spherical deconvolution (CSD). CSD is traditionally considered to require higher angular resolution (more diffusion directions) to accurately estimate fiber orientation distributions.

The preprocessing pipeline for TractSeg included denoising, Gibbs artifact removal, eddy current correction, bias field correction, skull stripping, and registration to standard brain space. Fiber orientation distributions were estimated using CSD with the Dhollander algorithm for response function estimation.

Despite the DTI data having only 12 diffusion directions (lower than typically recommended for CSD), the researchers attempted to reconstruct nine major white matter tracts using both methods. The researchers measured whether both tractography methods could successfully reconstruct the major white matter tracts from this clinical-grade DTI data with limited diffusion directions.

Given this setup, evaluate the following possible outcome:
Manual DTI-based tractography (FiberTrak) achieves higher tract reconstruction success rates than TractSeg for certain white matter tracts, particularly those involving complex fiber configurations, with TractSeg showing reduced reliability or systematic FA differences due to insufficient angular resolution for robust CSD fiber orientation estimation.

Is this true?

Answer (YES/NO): NO